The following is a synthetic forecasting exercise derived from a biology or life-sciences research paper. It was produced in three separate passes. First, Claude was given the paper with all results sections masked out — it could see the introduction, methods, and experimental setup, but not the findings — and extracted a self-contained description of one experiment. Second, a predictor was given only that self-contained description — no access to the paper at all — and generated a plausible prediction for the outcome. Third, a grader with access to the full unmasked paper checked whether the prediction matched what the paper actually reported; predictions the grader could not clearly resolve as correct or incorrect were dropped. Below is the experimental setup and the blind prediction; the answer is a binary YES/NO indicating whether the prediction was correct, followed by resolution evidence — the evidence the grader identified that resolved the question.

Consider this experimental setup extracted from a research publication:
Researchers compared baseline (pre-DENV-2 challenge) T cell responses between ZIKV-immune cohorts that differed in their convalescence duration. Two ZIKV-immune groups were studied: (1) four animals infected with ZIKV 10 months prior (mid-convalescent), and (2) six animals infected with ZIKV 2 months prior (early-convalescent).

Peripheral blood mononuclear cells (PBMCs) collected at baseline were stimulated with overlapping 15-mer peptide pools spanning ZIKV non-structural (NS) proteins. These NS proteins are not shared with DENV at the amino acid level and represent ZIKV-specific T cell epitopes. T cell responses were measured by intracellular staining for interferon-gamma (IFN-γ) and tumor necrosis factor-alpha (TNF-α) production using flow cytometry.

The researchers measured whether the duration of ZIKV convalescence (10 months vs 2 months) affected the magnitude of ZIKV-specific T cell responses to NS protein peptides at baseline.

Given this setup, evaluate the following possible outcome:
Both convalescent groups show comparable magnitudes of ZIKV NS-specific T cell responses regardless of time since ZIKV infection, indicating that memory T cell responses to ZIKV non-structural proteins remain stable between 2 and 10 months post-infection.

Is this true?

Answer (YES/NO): NO